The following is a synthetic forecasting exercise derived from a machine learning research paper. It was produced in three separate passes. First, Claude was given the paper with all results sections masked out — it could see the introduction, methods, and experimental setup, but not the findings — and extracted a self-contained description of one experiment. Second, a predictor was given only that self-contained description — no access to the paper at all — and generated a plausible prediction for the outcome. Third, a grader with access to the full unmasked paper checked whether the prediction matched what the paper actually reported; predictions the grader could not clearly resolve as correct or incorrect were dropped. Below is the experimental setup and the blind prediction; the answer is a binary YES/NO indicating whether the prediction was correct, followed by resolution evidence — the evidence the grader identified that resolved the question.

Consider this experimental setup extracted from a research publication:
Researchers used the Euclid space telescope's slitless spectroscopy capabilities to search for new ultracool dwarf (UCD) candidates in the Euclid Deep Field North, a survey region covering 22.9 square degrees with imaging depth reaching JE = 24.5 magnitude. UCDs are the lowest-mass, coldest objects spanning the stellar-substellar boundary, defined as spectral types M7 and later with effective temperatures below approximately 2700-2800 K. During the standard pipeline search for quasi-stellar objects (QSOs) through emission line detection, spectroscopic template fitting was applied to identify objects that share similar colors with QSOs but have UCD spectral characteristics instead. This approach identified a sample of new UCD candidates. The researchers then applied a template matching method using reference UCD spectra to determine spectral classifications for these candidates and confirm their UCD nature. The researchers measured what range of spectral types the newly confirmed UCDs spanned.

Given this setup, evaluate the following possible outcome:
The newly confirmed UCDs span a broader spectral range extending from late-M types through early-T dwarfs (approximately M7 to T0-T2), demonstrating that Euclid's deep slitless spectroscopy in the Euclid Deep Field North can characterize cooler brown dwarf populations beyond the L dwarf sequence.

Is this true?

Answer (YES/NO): YES